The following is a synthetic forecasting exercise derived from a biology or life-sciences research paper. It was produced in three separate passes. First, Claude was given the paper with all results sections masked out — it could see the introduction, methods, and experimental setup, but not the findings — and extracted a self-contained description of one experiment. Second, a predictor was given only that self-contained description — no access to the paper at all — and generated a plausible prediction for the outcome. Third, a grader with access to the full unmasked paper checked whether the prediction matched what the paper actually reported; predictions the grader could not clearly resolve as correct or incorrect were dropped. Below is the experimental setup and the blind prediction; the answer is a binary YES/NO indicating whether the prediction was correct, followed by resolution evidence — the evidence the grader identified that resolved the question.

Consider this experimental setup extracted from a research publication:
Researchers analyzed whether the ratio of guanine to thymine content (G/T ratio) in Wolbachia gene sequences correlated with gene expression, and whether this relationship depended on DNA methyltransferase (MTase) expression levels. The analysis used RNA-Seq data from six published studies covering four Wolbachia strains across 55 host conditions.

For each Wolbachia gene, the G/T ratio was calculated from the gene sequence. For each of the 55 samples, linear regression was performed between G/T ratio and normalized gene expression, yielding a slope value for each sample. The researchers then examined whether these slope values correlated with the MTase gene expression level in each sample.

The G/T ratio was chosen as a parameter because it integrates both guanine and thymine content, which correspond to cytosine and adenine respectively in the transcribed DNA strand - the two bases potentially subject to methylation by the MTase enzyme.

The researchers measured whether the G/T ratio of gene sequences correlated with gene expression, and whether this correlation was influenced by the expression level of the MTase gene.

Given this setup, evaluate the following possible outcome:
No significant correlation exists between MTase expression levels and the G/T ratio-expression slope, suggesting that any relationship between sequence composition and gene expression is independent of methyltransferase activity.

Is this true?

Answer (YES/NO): NO